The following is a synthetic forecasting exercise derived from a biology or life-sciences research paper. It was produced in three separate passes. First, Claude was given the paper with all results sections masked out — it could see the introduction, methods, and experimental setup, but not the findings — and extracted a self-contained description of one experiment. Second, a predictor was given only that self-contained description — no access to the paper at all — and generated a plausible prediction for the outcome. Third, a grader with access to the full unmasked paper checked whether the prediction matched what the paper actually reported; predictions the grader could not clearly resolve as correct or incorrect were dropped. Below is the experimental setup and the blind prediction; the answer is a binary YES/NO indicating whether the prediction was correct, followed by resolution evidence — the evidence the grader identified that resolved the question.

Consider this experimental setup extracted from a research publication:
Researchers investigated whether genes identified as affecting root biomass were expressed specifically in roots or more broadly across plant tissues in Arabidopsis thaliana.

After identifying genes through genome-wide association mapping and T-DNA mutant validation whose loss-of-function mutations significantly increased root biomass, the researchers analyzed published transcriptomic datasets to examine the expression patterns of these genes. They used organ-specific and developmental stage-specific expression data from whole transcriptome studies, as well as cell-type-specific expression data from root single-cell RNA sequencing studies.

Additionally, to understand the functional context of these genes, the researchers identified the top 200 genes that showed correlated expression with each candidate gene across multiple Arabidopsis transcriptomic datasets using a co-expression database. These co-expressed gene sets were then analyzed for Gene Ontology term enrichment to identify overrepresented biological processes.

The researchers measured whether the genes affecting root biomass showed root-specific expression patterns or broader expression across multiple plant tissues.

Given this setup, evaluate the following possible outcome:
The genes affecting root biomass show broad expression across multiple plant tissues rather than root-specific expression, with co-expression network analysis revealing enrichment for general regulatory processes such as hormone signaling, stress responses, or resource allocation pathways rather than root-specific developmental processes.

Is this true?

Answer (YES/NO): YES